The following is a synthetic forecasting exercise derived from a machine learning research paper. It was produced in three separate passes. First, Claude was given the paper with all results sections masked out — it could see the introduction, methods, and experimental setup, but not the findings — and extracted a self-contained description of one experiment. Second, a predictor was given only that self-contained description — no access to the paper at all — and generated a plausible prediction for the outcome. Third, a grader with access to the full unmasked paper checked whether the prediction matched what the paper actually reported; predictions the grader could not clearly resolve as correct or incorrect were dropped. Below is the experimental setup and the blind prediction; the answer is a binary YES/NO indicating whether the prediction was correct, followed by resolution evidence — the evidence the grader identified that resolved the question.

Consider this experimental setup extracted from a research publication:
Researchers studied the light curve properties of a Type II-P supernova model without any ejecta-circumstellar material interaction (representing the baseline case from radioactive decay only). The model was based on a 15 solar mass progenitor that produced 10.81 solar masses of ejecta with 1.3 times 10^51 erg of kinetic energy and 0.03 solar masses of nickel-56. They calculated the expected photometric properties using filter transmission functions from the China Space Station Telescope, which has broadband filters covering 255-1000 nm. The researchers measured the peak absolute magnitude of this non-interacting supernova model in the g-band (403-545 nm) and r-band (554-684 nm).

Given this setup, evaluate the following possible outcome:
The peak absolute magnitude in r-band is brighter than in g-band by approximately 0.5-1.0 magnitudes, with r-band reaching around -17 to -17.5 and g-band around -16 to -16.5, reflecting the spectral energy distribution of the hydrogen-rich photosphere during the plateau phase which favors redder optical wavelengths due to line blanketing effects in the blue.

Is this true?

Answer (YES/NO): NO